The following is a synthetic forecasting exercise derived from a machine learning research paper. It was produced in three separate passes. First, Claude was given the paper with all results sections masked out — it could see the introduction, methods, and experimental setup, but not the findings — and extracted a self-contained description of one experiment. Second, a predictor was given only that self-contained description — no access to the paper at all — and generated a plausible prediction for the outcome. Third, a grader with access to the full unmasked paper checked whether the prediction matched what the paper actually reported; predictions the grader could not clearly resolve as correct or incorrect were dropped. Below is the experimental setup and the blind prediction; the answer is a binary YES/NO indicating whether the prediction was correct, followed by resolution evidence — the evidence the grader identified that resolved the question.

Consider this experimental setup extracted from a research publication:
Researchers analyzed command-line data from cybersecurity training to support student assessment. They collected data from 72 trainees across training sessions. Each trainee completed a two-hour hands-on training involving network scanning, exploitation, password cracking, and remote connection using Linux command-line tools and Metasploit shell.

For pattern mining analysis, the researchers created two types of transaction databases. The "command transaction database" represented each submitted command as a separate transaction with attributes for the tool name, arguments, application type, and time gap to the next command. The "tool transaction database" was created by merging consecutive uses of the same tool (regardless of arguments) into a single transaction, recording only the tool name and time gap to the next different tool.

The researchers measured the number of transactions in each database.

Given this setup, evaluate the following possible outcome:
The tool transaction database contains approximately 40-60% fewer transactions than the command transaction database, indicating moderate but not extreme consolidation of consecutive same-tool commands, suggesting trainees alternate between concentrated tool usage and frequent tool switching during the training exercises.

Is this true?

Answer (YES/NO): NO